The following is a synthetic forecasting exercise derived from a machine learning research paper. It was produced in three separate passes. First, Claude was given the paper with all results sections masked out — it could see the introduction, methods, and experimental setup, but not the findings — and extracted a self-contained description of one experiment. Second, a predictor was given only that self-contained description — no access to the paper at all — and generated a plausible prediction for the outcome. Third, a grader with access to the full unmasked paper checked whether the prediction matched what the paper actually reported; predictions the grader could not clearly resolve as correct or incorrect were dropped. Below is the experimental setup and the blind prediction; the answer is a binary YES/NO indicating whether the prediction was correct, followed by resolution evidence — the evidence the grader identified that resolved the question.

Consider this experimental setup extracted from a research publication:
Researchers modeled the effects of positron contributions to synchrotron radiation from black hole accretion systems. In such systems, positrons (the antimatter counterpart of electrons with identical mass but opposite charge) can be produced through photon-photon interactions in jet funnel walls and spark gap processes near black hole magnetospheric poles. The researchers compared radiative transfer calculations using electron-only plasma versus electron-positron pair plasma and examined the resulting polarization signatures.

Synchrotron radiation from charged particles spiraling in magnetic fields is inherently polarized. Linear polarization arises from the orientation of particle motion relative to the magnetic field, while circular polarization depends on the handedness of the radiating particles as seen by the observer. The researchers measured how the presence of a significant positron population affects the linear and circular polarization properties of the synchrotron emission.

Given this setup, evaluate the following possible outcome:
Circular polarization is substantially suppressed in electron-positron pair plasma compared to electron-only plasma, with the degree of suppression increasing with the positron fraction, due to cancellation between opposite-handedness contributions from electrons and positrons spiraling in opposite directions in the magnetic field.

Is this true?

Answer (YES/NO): YES